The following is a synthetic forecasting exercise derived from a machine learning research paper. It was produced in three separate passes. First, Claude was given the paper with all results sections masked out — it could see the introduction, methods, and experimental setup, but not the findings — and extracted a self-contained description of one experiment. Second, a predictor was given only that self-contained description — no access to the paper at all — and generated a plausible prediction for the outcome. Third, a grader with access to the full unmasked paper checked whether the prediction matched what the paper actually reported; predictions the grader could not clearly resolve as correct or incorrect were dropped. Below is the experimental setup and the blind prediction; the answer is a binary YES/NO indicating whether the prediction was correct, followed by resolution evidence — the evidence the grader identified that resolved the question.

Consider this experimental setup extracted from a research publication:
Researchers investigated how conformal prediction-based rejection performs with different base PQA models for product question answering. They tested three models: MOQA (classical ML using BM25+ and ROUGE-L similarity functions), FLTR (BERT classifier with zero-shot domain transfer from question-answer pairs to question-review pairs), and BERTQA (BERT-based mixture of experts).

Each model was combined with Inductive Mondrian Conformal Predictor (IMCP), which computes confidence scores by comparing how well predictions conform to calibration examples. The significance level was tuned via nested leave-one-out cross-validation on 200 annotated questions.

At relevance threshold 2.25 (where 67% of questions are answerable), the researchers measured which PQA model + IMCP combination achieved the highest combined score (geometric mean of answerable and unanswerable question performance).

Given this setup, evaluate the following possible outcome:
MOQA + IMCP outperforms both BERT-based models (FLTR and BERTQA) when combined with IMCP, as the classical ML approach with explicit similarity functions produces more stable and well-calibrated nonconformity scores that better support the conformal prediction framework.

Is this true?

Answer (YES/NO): NO